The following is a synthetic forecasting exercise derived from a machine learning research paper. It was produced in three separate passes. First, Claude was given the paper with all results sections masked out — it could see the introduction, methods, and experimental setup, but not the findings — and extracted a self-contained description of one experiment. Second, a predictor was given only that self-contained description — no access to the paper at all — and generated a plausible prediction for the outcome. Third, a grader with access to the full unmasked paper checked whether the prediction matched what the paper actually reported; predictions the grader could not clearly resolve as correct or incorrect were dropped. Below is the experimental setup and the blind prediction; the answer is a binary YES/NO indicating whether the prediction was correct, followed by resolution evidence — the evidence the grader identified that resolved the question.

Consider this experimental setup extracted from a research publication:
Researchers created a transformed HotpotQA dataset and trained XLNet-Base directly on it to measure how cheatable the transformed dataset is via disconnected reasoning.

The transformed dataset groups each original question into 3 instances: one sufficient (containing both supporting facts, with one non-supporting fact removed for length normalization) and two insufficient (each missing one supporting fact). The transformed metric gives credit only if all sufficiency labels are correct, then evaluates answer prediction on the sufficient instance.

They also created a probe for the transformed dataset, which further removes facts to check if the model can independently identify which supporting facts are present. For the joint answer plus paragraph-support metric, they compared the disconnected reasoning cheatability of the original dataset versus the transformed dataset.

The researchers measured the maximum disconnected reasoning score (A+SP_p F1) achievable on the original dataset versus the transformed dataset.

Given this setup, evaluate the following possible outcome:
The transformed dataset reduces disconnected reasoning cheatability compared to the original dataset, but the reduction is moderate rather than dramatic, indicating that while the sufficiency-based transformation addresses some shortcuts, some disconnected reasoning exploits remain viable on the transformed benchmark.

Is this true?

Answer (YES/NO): NO